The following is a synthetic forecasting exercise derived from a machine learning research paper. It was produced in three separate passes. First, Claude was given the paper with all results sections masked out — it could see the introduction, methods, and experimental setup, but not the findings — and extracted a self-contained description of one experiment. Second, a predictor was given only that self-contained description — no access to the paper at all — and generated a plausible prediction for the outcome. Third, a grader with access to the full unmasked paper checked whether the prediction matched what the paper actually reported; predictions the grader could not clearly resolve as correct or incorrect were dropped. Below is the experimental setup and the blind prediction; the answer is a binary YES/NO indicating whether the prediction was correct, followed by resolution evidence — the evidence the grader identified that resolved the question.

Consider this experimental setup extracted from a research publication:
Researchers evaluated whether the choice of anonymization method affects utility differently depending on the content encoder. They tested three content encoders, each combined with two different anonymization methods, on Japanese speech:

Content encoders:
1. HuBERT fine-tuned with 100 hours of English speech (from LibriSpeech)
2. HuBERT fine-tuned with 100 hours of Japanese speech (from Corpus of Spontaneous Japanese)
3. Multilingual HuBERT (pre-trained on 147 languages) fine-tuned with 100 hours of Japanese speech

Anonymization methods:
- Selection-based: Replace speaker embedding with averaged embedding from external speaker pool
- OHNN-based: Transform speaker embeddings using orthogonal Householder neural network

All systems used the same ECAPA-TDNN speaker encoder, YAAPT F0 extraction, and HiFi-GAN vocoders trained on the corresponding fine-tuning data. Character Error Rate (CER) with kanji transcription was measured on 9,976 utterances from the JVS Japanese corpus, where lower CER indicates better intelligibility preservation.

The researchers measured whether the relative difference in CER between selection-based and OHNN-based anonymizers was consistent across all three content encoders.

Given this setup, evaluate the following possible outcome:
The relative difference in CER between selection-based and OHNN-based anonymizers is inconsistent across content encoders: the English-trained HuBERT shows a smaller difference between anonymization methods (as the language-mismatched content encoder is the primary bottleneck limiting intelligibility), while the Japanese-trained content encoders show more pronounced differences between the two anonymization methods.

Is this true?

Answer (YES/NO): NO